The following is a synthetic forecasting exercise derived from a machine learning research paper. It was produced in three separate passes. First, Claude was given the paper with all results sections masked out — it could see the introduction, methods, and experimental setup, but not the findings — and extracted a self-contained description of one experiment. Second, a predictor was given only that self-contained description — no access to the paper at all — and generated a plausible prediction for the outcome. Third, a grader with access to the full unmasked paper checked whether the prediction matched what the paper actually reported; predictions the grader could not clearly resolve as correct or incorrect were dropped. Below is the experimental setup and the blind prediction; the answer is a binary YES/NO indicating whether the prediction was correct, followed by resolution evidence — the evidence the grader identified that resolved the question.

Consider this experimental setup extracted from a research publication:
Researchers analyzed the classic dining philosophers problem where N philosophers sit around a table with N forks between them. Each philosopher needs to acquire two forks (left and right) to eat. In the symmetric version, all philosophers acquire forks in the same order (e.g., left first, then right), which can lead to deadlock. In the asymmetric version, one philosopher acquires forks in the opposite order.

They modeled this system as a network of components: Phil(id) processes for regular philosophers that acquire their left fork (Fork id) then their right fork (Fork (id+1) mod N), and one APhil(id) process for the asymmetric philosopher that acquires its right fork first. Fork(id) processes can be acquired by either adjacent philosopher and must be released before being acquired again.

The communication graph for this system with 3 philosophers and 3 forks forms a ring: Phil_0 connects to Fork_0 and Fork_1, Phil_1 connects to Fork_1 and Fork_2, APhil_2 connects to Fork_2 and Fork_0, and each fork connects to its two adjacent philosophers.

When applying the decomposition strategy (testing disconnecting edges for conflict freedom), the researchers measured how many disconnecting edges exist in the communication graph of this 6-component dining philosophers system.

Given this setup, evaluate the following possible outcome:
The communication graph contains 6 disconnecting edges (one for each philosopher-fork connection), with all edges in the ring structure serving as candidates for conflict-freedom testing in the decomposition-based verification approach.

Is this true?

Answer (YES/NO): NO